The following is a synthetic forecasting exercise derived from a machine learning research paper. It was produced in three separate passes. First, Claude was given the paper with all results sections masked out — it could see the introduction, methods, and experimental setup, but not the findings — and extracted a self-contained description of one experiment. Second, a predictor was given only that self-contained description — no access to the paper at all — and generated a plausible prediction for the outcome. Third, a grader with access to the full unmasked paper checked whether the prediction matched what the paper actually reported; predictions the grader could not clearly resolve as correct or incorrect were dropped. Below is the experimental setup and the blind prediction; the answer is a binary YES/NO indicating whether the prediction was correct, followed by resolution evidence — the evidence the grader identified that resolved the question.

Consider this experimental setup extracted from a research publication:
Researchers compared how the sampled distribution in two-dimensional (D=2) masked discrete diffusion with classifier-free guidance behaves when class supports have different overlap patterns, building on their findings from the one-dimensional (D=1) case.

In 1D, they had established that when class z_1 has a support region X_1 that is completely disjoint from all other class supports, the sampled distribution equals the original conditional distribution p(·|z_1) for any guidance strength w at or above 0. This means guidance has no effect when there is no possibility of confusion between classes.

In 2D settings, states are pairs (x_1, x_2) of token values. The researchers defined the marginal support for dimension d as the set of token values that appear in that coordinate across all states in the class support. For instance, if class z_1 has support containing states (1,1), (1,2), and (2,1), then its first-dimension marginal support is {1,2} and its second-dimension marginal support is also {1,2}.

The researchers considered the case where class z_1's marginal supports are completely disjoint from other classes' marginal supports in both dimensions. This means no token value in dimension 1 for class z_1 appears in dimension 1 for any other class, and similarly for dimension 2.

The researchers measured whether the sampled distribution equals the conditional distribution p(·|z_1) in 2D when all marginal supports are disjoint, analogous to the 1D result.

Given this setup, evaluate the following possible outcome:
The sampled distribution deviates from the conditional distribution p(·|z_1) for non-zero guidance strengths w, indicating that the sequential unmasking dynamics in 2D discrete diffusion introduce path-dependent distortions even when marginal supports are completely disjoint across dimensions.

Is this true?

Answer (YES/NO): NO